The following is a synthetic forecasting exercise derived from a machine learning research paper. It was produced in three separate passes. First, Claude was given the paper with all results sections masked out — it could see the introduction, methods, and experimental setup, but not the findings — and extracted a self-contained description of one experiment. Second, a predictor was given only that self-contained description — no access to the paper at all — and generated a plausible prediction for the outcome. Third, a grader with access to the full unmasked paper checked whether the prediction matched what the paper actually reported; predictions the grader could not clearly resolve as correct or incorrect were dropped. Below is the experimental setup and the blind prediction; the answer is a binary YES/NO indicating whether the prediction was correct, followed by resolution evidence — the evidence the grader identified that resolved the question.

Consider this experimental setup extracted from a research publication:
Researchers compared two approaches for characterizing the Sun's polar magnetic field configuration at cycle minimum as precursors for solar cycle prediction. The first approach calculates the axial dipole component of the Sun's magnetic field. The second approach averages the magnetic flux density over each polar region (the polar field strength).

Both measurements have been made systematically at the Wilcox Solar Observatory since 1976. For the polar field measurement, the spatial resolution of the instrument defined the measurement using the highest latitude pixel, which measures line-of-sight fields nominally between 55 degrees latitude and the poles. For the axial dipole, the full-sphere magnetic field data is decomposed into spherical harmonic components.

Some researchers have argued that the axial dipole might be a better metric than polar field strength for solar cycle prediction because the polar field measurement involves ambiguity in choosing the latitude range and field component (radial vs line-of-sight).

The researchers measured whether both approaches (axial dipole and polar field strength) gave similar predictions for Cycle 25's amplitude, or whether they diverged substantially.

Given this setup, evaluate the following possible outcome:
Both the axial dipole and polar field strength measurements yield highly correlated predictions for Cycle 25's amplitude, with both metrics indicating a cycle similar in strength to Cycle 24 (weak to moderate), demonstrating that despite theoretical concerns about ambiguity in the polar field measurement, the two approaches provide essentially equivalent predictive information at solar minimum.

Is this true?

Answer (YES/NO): NO